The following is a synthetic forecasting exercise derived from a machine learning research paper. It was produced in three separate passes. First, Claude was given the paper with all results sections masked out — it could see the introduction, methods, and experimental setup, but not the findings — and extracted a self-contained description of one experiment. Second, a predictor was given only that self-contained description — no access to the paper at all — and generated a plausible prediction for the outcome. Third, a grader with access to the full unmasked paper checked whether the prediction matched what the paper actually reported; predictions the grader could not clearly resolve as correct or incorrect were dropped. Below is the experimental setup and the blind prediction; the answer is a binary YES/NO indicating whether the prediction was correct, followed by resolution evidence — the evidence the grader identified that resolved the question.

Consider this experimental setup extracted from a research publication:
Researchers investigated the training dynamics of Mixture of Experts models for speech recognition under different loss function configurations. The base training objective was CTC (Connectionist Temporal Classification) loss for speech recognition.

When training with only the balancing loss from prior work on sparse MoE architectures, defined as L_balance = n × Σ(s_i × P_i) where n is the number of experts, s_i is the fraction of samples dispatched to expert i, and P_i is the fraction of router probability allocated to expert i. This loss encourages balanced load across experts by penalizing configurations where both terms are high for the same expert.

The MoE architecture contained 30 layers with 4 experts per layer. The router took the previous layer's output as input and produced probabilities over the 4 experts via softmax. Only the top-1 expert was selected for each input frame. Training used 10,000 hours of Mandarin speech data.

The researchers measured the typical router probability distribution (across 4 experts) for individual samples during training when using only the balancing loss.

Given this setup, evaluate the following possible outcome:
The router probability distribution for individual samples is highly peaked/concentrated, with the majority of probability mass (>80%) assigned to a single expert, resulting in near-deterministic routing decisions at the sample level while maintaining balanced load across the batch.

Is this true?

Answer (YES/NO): NO